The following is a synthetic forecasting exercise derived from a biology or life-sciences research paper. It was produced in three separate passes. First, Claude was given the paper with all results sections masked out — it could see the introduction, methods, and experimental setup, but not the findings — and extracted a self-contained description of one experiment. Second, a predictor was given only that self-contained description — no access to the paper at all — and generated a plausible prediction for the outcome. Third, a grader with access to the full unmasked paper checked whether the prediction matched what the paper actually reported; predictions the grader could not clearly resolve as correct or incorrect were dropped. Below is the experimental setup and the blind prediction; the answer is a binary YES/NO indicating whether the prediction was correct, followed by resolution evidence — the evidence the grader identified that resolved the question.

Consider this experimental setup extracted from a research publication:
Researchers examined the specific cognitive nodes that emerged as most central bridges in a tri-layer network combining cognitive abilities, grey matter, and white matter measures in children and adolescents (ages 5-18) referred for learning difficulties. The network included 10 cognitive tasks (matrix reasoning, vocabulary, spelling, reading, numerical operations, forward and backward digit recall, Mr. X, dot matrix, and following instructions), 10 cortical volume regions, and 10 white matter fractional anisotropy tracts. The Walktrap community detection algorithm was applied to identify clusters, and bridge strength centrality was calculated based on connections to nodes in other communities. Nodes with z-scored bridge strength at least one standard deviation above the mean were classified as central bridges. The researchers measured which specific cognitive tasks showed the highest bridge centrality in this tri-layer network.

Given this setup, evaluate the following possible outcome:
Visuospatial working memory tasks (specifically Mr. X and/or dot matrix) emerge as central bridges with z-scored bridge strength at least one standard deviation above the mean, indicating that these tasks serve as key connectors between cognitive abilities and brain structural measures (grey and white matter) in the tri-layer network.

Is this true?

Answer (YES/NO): NO